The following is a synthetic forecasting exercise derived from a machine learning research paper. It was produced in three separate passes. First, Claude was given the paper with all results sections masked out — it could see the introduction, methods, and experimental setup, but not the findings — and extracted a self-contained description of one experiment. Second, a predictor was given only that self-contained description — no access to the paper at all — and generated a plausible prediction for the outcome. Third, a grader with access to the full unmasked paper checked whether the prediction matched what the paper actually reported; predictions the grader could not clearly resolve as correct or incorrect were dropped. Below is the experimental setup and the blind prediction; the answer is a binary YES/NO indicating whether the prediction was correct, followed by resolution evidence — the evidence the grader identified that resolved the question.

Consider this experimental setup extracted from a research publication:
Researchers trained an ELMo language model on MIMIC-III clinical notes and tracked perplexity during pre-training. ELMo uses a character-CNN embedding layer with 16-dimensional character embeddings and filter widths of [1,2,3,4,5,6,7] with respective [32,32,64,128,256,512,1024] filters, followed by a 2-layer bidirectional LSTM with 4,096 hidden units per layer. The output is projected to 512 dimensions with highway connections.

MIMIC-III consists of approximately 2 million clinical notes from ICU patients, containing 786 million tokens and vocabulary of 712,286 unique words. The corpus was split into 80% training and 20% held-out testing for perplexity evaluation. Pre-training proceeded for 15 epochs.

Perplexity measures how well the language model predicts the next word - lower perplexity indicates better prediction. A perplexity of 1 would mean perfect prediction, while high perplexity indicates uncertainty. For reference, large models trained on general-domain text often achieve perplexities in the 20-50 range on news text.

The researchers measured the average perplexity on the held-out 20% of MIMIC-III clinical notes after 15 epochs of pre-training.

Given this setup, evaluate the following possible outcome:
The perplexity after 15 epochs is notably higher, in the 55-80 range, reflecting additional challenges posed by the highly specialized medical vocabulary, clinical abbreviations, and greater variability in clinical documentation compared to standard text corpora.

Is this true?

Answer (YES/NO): NO